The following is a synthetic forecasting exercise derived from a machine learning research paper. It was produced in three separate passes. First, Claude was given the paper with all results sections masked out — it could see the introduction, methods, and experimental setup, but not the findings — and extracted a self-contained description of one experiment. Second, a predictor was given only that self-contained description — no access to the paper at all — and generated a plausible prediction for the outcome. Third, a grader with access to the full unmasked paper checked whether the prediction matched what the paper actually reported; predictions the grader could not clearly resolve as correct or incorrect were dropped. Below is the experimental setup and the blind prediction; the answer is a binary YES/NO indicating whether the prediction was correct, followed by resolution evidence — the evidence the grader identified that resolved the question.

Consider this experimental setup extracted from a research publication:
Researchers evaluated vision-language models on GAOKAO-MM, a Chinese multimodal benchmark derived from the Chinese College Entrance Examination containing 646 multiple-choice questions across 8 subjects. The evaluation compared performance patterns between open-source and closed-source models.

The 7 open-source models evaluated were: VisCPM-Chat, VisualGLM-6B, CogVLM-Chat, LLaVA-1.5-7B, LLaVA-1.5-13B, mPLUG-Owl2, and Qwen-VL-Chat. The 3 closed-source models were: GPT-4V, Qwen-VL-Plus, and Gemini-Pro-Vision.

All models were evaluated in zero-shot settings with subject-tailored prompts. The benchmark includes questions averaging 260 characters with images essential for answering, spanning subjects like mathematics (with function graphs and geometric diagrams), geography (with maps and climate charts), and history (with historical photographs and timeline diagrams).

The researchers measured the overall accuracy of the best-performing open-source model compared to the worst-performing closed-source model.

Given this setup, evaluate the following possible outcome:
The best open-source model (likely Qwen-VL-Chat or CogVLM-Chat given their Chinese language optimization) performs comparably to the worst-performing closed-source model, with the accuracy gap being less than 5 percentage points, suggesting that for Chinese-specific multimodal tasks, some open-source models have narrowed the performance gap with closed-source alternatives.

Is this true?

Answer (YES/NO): NO